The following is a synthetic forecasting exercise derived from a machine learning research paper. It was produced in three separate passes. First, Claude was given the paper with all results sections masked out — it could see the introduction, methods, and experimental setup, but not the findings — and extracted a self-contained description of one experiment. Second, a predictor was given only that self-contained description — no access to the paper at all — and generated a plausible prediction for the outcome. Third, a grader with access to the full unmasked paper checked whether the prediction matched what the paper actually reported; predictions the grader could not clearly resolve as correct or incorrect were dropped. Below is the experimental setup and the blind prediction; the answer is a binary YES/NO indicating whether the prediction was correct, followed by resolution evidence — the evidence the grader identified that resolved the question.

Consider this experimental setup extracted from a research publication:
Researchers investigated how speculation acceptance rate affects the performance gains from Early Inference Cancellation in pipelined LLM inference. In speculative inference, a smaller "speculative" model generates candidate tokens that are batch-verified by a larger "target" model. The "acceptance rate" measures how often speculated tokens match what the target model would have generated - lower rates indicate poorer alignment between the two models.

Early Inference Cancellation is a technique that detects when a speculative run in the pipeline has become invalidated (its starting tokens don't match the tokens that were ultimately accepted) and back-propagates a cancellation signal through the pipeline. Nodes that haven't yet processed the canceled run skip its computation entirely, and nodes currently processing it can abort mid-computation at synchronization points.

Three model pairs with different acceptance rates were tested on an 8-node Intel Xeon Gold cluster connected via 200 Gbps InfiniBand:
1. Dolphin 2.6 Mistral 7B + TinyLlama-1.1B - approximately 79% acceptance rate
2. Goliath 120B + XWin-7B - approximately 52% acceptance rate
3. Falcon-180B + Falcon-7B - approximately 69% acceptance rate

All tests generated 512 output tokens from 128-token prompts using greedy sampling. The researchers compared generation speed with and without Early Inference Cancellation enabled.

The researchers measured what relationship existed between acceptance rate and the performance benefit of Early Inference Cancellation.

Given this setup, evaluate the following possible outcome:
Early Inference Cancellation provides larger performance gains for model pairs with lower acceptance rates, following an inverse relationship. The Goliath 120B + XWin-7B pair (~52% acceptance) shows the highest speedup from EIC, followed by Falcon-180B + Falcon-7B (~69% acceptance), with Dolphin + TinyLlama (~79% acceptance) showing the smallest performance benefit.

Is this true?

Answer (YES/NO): YES